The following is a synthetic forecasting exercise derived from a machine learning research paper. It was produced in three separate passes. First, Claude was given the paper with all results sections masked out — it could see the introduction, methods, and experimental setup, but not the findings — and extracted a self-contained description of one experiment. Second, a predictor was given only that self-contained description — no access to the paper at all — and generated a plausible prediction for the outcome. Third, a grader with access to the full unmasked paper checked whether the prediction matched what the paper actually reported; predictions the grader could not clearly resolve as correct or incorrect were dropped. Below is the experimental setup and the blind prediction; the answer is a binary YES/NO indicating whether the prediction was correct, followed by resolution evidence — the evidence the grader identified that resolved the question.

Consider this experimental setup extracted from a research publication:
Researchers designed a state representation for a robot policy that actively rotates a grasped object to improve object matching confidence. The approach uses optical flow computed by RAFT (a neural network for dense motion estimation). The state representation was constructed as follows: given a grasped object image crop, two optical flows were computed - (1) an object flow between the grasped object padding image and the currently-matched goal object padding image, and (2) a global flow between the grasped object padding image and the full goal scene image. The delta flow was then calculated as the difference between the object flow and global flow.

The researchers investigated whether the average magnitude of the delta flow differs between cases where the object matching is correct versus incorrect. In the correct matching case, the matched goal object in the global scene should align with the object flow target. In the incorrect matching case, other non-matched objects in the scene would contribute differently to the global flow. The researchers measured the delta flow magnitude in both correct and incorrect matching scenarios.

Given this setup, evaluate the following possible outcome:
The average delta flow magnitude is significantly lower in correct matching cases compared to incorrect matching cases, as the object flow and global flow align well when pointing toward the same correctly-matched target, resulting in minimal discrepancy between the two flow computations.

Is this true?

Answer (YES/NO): YES